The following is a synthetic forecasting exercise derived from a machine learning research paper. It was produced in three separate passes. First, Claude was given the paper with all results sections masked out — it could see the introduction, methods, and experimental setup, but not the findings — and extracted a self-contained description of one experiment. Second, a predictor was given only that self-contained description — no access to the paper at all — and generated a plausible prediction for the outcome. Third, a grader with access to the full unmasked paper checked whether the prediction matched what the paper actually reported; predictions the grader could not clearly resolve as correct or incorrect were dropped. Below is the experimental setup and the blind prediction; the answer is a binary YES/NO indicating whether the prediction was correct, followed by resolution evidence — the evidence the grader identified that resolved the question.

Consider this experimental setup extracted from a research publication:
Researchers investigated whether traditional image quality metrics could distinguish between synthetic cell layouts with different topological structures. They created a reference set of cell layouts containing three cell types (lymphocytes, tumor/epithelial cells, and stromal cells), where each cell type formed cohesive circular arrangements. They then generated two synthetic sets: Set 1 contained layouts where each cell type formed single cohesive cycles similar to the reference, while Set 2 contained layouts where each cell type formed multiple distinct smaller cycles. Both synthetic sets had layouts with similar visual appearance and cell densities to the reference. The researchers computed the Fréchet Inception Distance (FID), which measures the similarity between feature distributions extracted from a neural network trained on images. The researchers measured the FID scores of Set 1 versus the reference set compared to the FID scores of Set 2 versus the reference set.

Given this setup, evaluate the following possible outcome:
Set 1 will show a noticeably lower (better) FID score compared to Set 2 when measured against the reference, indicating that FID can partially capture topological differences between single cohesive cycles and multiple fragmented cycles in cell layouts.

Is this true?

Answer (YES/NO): NO